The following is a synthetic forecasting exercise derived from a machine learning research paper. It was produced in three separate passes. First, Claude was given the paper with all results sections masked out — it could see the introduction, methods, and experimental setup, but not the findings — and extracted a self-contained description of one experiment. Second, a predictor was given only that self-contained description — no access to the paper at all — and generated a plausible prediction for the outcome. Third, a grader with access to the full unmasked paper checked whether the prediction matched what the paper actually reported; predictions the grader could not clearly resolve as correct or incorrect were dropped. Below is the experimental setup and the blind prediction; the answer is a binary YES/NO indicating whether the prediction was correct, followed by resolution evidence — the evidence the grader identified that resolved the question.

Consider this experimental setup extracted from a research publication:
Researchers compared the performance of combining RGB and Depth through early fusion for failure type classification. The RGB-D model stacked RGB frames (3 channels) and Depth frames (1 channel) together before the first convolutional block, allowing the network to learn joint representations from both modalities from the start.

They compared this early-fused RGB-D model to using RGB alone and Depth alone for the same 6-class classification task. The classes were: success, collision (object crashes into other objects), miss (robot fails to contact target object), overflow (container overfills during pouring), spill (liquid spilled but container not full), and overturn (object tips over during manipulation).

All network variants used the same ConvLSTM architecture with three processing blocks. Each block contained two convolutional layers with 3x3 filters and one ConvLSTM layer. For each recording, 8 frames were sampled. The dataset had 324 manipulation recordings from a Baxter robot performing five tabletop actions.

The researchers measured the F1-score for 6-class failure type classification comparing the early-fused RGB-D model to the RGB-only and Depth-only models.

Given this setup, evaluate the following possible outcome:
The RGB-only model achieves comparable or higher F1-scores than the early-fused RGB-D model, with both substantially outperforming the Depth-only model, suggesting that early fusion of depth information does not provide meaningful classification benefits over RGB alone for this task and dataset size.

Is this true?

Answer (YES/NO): NO